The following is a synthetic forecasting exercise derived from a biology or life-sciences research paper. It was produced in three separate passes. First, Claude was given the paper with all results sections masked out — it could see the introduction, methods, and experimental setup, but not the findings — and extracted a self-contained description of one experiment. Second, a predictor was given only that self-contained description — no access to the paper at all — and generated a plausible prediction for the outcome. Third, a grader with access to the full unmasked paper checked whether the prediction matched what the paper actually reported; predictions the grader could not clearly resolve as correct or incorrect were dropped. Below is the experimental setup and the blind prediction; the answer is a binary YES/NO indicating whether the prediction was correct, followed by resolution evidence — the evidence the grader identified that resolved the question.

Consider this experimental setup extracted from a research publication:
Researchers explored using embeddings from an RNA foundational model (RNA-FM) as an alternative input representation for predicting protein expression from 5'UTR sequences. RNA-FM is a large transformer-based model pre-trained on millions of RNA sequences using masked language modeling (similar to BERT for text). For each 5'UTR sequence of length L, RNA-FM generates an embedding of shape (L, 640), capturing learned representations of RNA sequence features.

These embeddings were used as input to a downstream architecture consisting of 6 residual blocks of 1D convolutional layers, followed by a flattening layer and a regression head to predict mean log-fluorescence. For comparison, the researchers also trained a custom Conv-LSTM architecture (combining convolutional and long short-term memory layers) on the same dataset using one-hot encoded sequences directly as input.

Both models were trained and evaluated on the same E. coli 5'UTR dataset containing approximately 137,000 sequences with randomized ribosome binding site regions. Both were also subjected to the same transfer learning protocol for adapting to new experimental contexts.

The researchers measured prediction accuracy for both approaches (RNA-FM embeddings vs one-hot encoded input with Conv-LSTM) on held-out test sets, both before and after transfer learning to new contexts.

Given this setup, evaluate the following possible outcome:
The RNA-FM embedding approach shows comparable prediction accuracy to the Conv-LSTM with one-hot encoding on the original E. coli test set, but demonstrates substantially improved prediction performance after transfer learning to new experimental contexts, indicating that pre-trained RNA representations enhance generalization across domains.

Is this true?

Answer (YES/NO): NO